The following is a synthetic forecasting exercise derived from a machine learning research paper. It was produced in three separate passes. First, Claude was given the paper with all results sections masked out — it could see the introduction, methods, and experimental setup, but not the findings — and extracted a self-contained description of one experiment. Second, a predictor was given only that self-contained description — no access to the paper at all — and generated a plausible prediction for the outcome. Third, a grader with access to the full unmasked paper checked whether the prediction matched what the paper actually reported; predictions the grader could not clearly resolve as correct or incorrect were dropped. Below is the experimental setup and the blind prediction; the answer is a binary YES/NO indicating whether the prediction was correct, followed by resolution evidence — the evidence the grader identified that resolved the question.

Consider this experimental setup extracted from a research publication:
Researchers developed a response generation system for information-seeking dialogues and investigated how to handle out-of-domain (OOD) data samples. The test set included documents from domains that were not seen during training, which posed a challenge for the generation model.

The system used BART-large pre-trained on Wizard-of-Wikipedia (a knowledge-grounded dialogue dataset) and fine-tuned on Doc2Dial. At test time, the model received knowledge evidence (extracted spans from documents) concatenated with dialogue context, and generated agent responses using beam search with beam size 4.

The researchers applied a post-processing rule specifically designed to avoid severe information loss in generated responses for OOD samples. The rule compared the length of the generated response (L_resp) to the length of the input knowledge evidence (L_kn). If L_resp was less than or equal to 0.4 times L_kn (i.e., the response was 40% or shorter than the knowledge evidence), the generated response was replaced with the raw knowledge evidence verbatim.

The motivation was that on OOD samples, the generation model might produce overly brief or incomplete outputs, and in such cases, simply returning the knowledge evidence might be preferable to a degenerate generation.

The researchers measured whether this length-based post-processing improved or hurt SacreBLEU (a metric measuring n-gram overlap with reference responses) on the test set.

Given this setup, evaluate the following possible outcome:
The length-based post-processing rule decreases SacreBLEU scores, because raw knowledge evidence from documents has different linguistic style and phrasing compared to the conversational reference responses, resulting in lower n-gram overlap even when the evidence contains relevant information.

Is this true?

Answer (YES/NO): NO